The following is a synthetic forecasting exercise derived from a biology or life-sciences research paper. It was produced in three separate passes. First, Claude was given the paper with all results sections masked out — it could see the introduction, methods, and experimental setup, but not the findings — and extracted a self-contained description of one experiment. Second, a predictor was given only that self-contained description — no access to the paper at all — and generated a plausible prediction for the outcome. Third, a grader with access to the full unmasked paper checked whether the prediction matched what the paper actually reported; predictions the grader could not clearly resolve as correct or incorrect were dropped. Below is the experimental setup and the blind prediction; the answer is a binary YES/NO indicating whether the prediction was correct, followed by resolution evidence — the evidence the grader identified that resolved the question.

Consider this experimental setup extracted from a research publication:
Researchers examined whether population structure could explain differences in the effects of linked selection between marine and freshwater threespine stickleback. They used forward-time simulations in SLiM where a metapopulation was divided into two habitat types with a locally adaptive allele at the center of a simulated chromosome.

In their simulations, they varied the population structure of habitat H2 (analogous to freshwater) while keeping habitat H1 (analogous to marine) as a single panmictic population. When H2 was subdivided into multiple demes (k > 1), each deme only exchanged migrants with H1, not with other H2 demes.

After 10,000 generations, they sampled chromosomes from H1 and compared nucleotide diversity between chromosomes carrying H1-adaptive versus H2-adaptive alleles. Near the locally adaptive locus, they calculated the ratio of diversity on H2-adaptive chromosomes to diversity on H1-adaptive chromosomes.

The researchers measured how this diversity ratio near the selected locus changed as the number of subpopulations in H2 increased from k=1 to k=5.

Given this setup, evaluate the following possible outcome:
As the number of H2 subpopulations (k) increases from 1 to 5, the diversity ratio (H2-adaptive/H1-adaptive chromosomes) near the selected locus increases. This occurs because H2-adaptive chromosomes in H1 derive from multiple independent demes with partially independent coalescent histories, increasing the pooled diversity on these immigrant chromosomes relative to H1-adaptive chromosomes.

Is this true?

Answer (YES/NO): YES